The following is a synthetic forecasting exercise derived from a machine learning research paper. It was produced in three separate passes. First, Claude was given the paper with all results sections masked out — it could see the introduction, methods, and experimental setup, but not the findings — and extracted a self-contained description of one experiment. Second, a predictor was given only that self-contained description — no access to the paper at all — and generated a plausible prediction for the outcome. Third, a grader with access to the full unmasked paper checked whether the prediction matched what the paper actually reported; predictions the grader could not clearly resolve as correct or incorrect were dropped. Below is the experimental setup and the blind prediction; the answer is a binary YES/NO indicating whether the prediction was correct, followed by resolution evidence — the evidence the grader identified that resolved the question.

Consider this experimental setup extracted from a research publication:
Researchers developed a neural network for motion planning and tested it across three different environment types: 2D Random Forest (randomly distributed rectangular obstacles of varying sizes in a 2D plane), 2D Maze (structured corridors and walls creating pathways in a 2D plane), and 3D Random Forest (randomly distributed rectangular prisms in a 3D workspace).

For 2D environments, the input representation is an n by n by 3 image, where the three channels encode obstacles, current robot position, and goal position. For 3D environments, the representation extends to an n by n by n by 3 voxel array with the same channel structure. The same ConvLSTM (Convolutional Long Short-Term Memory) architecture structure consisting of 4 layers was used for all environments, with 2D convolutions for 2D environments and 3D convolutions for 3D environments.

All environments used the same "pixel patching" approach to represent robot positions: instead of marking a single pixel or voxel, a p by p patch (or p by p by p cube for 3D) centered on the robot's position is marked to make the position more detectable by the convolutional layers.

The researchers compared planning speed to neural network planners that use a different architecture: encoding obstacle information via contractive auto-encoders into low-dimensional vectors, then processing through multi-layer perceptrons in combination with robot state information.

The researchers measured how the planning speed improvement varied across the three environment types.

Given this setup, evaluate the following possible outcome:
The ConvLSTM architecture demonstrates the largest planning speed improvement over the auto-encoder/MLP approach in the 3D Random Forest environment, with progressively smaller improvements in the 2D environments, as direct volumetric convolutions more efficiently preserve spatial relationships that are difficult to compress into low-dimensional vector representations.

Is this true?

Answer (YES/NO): NO